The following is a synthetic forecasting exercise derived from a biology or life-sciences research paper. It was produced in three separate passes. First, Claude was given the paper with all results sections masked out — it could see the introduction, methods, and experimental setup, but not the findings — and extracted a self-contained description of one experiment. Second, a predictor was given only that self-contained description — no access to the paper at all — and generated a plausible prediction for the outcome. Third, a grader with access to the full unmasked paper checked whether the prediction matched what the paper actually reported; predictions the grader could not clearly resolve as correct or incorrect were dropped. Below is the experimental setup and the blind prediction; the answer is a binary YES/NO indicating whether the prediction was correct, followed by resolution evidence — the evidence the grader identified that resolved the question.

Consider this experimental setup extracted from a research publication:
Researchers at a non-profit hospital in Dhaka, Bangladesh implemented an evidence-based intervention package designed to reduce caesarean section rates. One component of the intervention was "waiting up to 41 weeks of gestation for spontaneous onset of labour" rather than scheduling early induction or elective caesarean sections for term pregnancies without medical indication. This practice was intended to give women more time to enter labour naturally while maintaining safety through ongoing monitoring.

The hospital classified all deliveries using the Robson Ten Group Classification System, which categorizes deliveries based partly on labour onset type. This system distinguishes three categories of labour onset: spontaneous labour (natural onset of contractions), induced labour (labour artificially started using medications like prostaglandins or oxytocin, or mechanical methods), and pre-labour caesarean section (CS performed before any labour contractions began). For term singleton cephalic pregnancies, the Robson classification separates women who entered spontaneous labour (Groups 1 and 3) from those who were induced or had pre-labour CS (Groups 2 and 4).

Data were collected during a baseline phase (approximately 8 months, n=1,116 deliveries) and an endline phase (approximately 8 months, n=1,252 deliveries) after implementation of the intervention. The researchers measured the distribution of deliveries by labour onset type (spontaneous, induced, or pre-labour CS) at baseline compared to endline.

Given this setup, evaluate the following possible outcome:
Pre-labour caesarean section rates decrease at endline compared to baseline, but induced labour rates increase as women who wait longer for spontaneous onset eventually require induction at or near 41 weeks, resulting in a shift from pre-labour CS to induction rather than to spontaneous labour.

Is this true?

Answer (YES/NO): NO